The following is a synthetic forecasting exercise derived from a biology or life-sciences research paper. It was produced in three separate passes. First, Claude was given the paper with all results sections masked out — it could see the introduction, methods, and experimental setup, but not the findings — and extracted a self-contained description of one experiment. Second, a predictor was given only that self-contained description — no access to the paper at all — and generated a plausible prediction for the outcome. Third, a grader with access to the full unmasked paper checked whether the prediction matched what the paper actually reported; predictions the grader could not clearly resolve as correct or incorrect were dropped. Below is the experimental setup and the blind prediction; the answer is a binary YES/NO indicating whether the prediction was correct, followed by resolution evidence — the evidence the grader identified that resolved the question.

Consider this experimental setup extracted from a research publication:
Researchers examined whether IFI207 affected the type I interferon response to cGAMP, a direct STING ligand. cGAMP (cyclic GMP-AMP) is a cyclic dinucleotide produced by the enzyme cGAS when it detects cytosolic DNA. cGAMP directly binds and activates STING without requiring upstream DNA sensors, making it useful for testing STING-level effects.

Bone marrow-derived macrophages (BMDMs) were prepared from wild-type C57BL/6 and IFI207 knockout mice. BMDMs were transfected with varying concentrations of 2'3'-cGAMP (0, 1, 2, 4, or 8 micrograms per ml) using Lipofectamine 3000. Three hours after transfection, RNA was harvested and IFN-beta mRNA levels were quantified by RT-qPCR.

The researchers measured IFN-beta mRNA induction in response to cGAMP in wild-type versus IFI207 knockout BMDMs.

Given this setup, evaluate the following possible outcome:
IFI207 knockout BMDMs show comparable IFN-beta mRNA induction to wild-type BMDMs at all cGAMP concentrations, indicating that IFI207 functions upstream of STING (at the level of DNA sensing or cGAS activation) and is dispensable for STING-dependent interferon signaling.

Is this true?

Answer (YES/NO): NO